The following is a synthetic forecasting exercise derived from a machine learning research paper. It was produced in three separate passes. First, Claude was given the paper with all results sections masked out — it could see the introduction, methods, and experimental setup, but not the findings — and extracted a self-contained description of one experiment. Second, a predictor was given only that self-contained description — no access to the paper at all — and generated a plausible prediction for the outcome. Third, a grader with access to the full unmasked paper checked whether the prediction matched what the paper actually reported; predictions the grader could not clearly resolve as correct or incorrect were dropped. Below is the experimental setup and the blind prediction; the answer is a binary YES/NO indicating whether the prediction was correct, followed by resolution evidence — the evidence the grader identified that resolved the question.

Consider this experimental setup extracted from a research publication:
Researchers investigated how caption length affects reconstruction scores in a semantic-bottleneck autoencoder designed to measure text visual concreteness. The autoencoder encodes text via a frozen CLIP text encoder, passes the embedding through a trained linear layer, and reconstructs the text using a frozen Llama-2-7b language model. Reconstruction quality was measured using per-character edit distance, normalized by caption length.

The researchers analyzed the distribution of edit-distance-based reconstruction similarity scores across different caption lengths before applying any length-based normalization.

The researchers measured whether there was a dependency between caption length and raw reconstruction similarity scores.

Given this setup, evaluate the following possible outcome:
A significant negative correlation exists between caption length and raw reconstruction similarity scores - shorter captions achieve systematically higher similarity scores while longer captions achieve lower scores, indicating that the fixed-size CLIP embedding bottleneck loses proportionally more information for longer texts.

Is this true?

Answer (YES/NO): YES